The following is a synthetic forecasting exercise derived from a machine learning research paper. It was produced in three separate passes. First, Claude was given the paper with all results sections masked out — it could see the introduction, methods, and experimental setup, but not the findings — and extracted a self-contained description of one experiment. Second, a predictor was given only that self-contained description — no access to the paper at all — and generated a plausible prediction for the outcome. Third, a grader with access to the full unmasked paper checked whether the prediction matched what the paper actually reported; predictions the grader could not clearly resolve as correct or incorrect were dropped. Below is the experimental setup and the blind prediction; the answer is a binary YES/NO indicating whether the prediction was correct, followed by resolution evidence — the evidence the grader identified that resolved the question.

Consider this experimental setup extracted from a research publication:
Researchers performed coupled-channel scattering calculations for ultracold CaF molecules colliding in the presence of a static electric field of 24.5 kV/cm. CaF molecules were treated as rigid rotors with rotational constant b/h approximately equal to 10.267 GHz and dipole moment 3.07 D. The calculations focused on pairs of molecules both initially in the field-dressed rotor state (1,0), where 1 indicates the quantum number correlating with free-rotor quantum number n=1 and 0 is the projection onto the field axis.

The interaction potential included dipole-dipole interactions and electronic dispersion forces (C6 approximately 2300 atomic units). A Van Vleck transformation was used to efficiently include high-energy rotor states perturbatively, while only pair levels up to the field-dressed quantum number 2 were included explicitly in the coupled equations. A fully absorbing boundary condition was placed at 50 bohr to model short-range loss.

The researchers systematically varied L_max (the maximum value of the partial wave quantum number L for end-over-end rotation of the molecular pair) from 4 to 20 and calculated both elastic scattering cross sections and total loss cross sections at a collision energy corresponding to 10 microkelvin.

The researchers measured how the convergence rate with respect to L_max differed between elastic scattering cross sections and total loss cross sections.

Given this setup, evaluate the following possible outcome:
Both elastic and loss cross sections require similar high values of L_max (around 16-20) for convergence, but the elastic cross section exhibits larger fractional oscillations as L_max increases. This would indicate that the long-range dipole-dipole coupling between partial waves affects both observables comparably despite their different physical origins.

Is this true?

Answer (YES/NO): NO